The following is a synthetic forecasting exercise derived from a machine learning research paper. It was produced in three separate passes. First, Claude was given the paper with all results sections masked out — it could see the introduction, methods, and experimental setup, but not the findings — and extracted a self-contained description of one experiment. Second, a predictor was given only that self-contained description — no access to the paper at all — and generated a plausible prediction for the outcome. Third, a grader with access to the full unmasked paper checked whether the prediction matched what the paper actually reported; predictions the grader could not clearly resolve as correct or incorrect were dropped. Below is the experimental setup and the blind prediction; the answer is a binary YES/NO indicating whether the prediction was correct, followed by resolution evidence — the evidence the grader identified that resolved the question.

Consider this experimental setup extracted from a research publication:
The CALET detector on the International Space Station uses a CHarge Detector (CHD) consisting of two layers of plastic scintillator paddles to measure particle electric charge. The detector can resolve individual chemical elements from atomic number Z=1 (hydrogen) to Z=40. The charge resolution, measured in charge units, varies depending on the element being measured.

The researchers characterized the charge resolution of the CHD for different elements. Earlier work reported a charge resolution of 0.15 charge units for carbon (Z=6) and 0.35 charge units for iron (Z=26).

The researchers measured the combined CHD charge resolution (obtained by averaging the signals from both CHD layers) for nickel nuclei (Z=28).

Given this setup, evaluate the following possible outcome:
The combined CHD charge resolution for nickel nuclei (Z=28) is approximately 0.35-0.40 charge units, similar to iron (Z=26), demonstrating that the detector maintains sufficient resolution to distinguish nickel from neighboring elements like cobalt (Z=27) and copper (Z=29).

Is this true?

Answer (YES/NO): YES